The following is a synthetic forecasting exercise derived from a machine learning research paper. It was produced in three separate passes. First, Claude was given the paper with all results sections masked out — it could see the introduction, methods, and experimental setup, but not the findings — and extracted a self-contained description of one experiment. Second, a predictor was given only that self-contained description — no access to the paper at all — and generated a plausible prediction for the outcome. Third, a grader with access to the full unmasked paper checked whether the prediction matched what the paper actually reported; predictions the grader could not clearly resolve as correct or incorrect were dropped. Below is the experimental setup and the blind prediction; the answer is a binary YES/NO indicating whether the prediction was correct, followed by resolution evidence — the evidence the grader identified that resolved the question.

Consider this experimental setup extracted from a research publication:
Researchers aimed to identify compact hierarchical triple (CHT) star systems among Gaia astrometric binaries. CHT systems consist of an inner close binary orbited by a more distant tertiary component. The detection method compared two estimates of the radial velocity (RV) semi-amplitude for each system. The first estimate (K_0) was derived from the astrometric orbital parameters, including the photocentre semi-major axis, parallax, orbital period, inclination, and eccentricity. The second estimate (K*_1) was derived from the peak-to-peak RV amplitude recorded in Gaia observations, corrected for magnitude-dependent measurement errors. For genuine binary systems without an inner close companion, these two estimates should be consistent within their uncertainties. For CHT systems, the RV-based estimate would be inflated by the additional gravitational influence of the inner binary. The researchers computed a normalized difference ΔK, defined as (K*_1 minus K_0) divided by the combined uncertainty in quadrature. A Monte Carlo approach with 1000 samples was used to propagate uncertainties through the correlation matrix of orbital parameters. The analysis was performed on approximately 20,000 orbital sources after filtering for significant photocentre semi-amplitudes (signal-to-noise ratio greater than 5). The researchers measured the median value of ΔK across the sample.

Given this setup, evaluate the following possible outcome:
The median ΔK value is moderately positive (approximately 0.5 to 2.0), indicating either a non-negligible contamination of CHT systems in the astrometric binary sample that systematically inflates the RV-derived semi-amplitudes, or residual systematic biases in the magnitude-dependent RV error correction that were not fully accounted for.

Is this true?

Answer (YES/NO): NO